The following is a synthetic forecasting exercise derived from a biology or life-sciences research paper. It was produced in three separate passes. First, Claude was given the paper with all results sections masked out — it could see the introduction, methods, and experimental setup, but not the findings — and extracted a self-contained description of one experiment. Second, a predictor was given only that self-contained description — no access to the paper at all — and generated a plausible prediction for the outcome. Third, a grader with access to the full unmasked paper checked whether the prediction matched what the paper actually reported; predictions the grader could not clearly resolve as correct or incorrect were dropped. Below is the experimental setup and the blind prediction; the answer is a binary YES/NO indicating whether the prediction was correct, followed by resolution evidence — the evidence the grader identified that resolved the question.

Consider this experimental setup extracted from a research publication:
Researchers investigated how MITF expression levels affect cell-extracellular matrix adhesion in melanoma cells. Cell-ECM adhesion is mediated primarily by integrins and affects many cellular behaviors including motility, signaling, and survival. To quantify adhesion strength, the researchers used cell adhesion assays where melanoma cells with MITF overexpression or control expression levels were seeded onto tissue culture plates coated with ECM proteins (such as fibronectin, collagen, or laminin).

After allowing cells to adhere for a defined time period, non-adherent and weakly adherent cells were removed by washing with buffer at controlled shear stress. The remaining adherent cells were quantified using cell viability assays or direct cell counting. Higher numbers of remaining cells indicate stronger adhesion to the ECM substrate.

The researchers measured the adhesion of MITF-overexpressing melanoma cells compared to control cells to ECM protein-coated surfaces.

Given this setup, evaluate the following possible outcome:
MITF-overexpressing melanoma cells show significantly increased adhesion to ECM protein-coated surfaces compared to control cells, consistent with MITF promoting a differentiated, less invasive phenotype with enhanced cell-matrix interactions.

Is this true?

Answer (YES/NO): NO